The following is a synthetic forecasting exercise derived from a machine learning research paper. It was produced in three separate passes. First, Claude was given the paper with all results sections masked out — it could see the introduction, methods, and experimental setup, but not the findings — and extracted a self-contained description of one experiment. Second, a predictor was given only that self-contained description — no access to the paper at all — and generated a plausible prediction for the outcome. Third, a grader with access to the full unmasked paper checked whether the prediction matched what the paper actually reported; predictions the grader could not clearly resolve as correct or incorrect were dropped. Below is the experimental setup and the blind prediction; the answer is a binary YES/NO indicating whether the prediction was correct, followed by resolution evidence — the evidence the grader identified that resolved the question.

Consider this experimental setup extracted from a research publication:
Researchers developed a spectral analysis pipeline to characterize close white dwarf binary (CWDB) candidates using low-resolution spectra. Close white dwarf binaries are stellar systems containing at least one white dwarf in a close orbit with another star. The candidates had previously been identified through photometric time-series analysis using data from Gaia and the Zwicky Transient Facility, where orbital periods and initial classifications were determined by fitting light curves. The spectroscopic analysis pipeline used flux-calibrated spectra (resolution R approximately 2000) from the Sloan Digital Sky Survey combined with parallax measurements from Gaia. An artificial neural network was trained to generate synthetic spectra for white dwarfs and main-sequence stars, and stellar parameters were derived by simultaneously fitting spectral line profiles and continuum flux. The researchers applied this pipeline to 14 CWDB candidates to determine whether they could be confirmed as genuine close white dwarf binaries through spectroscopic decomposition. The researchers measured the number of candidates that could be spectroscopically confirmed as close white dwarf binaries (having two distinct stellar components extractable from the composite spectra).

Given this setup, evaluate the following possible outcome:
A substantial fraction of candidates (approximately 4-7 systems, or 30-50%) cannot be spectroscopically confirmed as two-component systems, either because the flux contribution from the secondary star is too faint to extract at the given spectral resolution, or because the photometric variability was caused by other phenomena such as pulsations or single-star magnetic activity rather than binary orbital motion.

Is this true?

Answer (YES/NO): NO